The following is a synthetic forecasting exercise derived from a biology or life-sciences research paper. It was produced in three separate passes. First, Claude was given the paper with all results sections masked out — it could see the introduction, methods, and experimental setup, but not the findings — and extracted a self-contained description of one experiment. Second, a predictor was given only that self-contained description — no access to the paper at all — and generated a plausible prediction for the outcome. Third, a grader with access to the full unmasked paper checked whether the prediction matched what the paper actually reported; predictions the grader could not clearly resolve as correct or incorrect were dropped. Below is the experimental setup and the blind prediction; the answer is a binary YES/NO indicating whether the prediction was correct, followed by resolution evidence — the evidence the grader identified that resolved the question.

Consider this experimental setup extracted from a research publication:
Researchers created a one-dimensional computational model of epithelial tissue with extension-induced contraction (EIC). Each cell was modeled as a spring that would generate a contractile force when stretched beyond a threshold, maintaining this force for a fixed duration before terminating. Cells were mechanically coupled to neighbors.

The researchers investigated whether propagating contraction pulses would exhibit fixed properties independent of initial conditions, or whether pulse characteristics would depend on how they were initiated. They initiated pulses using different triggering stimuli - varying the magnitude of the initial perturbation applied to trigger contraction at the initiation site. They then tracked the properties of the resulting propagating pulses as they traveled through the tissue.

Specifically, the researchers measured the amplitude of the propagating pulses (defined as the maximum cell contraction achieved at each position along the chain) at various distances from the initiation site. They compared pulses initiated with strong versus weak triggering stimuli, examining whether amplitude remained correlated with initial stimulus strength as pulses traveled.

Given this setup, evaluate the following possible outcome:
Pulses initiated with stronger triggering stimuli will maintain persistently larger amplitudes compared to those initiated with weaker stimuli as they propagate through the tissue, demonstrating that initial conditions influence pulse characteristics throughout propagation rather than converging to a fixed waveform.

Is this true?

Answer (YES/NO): NO